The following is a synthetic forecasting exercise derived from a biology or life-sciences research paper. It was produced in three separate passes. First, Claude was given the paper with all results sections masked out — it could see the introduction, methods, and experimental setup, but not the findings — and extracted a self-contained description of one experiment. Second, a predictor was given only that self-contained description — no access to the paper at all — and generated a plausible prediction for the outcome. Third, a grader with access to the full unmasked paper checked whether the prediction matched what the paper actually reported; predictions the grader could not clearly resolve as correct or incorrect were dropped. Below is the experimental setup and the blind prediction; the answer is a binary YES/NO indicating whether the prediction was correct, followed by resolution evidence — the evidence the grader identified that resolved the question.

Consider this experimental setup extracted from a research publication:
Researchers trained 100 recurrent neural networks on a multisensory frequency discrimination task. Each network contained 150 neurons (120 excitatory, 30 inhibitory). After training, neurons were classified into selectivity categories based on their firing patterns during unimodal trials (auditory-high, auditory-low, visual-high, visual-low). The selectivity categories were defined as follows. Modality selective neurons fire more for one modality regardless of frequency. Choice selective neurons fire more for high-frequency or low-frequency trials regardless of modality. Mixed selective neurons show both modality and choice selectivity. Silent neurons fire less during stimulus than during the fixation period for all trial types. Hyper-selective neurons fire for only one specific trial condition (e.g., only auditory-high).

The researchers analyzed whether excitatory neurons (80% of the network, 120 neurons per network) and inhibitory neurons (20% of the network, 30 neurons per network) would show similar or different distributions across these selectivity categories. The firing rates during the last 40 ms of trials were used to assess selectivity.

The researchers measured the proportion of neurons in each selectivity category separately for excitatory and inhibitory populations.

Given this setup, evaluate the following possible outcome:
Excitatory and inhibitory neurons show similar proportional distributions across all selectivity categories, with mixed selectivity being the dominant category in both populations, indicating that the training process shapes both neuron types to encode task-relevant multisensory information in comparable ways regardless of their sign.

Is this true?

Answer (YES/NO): NO